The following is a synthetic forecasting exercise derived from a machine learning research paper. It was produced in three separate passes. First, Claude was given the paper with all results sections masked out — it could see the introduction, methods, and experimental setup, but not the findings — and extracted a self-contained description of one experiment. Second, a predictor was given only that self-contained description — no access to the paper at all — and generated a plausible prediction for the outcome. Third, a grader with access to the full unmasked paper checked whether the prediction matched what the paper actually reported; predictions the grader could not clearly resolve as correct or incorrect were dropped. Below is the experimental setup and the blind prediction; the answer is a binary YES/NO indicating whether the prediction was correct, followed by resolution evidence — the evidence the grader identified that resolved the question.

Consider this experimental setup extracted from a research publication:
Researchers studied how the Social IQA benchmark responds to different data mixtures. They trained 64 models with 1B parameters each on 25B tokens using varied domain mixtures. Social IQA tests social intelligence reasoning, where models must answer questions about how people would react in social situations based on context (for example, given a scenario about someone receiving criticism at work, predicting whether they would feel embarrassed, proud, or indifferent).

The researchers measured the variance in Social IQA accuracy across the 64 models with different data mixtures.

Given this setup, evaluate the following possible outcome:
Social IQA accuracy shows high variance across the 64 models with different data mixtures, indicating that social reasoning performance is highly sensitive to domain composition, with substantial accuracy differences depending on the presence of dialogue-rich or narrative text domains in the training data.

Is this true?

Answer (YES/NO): NO